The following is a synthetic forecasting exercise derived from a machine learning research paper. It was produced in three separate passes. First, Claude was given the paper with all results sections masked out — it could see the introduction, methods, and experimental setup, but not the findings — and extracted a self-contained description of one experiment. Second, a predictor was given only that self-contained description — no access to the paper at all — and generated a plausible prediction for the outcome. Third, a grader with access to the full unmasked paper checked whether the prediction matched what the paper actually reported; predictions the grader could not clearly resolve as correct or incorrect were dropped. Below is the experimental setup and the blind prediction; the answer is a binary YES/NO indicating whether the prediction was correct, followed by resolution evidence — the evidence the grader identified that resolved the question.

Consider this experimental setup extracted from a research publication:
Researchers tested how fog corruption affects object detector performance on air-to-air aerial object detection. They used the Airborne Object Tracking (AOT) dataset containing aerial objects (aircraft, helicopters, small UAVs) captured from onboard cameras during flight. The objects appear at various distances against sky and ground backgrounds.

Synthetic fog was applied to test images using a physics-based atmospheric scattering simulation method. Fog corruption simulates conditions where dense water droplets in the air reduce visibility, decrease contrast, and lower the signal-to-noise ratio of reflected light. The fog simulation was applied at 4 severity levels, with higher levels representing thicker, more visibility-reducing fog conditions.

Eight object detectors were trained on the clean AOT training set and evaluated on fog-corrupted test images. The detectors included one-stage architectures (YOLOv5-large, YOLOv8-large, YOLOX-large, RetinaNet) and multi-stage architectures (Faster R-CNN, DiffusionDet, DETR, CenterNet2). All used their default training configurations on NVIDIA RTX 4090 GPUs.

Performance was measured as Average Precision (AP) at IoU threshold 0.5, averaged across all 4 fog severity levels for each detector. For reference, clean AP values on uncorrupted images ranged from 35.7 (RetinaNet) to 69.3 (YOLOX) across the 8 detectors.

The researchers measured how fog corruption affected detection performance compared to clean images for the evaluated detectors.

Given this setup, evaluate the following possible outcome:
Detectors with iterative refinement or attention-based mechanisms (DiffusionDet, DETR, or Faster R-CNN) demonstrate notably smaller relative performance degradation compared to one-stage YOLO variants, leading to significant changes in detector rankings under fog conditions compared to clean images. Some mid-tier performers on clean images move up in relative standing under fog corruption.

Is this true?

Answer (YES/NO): NO